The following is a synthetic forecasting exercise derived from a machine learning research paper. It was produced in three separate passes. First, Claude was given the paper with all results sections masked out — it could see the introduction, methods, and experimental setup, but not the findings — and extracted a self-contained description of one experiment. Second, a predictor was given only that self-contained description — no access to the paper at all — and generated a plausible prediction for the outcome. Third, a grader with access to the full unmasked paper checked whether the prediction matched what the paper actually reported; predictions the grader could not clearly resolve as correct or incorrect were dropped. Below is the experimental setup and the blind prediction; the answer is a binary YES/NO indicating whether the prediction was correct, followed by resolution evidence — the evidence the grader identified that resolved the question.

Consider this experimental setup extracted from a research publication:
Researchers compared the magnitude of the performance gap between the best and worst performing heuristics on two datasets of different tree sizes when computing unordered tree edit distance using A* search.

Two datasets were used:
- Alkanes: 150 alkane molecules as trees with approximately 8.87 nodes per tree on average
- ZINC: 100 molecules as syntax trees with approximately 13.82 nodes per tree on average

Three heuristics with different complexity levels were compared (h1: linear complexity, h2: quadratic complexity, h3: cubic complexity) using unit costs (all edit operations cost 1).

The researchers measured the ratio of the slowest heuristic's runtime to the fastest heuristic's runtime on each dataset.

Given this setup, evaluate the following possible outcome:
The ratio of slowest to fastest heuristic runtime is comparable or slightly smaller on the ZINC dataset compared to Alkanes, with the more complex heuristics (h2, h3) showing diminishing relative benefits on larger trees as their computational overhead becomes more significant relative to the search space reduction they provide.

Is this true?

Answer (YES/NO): NO